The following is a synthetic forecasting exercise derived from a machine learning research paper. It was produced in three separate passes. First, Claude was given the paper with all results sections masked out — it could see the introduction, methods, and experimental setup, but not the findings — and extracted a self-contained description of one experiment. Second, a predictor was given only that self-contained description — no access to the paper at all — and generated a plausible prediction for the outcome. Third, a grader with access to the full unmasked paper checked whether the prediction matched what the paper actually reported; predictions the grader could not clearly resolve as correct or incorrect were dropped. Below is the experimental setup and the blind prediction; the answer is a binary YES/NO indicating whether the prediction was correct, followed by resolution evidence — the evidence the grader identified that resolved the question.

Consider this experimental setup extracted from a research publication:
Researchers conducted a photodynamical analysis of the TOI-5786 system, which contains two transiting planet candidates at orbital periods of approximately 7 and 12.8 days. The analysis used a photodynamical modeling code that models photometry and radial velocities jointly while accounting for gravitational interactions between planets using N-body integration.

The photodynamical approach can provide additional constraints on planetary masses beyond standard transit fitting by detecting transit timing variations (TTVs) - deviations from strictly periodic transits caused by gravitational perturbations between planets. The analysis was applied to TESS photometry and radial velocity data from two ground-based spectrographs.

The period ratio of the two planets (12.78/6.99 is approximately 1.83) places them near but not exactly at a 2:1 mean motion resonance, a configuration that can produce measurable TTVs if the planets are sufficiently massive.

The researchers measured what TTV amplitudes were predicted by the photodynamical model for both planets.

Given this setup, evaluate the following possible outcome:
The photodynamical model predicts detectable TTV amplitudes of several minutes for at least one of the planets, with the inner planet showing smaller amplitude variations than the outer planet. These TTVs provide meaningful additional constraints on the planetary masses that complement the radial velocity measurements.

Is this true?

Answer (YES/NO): NO